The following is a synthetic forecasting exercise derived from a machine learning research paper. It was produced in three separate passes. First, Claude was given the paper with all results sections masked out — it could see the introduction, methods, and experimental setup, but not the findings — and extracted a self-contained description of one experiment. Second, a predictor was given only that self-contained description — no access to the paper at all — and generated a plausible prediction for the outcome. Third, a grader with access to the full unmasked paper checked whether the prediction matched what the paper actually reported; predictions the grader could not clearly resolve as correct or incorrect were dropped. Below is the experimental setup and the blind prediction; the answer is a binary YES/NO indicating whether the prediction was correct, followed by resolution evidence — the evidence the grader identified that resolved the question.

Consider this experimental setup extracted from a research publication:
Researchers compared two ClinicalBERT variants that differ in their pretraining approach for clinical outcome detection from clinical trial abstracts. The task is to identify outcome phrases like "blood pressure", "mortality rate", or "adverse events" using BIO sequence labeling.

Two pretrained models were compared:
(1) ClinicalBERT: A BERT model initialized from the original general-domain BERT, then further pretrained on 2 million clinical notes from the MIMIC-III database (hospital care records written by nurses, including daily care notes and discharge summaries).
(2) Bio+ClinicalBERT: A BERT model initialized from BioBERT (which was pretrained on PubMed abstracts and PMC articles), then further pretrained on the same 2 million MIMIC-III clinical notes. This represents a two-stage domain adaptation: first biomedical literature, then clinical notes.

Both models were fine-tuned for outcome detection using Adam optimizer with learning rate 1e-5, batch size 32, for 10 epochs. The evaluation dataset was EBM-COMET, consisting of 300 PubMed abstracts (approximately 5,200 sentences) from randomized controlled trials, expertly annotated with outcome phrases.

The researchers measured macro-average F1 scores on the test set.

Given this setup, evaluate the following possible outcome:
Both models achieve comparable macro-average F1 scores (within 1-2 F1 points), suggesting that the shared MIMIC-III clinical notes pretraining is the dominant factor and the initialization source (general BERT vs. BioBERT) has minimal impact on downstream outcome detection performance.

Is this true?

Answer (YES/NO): YES